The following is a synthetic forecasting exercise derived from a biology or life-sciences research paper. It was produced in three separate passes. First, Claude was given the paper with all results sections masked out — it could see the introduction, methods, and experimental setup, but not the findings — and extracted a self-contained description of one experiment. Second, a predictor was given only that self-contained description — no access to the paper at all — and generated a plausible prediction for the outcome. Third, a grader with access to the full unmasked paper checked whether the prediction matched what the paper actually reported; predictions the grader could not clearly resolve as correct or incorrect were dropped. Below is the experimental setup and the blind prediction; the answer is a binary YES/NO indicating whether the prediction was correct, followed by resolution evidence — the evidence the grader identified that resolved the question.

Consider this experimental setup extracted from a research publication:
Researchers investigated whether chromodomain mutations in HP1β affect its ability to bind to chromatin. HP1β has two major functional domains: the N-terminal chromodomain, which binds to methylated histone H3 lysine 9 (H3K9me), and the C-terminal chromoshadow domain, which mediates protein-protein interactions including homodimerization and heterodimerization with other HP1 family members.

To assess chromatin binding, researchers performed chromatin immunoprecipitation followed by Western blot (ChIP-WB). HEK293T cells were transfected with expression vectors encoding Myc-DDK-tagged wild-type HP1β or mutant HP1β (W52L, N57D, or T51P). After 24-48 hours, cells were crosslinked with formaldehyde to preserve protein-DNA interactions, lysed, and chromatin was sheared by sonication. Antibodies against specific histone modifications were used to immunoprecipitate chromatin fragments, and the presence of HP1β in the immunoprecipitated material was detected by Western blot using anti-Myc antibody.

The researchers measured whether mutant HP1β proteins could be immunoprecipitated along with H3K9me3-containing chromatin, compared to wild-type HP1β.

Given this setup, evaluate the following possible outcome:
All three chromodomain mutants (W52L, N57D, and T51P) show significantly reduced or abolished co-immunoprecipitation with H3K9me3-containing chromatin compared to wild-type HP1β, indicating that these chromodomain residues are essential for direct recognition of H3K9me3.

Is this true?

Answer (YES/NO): NO